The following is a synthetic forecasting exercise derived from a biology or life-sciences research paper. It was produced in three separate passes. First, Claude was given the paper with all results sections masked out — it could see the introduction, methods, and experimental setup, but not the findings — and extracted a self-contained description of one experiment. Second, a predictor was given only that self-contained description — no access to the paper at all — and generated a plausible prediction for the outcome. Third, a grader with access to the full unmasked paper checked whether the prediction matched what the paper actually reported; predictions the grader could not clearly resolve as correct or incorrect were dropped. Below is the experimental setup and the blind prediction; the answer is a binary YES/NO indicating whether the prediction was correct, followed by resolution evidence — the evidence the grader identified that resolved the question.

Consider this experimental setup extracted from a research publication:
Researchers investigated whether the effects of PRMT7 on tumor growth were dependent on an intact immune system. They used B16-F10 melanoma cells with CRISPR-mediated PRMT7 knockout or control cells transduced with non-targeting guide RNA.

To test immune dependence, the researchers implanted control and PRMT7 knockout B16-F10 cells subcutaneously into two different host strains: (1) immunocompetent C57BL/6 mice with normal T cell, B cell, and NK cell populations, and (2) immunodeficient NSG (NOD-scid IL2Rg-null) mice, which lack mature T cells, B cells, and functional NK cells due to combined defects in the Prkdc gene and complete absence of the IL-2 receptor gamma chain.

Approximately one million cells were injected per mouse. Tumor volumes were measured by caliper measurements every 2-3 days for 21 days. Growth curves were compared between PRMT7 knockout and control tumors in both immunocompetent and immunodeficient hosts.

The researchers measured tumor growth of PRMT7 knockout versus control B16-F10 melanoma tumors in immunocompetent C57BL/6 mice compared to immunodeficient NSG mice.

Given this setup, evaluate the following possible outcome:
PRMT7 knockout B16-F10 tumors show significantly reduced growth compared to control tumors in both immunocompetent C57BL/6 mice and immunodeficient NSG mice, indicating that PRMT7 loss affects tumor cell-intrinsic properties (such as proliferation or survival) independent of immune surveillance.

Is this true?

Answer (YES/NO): NO